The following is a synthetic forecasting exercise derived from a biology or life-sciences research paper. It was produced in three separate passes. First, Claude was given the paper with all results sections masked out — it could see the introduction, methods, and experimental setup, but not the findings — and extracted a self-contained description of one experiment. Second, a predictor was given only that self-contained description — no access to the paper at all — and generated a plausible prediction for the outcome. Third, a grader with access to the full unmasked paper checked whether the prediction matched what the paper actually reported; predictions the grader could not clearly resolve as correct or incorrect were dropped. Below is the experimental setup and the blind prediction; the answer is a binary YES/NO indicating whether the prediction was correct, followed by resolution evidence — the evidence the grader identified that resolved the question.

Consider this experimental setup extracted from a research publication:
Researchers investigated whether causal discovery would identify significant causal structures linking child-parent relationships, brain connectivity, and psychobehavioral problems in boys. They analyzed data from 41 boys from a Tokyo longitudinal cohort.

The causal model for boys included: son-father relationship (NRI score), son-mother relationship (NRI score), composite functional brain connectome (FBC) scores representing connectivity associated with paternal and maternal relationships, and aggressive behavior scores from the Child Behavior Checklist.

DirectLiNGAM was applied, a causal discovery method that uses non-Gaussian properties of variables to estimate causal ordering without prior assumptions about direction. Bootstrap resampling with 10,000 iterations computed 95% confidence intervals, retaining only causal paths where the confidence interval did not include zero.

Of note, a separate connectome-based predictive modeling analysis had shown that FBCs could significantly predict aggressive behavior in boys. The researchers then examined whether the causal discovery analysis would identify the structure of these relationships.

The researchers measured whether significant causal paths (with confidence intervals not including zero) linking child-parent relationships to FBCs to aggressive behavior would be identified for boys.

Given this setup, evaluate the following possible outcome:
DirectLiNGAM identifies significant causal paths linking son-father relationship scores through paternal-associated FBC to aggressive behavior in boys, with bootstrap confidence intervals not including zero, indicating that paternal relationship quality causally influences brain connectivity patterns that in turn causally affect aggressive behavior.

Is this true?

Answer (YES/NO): NO